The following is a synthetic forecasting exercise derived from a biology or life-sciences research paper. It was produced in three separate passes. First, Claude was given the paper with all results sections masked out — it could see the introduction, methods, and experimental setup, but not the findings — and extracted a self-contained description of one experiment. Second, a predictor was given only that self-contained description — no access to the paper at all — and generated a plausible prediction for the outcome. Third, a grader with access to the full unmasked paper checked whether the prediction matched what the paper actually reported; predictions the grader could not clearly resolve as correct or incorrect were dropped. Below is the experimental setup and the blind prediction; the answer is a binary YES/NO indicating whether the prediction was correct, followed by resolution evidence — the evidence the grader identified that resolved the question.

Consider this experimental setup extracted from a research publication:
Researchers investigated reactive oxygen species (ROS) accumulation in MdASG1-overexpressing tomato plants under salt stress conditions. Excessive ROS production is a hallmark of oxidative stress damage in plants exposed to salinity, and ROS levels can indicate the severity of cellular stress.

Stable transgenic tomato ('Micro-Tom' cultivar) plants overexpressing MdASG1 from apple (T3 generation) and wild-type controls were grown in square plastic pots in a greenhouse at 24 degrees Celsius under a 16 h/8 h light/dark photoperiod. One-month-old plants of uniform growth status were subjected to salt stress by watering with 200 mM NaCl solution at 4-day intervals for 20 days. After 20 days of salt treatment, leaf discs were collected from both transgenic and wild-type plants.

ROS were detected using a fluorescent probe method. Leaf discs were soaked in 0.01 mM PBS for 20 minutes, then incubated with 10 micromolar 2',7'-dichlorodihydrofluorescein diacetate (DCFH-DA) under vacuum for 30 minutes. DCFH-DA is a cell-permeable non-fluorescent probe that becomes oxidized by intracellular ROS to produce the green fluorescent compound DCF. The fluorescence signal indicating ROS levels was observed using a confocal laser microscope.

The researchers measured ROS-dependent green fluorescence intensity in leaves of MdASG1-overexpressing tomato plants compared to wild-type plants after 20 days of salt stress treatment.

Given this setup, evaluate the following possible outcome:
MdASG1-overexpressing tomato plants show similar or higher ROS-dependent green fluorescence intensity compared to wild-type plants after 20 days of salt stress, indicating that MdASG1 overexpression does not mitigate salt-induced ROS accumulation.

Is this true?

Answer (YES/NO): NO